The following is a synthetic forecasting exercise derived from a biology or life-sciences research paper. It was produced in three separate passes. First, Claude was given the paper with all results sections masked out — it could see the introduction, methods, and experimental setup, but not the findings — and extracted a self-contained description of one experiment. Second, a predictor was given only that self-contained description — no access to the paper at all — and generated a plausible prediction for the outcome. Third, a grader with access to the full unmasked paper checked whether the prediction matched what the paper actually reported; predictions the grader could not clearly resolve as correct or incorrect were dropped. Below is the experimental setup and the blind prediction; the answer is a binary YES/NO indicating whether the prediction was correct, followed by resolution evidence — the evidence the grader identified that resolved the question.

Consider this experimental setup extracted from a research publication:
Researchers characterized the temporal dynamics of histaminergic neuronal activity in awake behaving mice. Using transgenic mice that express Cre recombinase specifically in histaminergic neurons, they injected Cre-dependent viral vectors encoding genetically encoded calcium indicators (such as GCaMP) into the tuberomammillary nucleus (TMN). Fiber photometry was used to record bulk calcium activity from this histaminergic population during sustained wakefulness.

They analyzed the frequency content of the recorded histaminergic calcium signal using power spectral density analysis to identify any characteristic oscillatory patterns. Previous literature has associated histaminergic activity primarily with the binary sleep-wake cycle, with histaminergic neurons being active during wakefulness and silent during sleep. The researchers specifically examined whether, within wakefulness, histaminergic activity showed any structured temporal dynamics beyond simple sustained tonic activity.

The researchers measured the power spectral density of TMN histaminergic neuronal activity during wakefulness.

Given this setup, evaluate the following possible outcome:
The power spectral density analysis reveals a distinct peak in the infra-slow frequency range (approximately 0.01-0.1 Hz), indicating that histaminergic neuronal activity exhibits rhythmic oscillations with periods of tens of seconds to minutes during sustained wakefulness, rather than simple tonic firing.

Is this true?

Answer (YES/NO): YES